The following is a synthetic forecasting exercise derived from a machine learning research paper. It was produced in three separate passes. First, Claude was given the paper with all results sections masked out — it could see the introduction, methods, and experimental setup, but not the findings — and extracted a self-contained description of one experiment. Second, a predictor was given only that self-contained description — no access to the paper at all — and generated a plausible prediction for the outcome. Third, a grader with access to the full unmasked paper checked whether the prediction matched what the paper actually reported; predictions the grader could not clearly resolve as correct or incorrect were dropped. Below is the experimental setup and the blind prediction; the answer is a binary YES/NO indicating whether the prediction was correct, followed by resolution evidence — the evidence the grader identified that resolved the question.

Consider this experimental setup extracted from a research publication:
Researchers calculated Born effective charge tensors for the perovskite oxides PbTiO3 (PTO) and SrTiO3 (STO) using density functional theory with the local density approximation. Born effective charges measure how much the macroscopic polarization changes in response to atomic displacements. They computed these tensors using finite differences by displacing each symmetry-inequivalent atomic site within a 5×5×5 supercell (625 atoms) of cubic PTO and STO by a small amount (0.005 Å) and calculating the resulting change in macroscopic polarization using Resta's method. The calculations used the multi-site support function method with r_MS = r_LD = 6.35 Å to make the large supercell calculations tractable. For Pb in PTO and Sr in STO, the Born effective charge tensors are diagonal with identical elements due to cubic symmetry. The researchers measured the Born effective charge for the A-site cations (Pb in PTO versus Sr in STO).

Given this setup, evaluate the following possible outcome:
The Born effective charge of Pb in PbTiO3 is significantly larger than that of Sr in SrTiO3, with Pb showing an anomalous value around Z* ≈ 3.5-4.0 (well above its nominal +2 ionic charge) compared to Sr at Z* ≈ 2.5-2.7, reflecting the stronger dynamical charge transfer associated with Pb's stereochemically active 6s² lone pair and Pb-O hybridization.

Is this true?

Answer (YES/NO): YES